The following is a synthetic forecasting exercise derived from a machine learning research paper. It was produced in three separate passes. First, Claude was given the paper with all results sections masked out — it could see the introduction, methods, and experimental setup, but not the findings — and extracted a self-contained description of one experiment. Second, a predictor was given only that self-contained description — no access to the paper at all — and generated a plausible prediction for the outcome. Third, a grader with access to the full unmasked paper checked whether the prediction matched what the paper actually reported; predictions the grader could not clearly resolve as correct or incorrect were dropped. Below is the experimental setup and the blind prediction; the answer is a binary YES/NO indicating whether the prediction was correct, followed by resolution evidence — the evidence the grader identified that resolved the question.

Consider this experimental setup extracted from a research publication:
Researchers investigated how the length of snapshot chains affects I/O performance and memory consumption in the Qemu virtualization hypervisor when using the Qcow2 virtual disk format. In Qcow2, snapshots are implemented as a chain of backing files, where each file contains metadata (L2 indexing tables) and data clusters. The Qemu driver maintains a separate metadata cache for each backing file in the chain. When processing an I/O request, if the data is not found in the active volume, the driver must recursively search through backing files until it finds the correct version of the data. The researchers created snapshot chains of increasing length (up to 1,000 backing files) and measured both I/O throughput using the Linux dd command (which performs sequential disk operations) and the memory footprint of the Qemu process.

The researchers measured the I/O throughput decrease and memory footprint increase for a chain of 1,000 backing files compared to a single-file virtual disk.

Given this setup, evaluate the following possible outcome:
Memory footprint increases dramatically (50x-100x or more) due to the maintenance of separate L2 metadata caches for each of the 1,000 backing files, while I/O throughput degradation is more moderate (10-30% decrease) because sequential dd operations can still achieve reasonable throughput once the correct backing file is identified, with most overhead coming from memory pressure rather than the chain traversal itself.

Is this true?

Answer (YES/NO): NO